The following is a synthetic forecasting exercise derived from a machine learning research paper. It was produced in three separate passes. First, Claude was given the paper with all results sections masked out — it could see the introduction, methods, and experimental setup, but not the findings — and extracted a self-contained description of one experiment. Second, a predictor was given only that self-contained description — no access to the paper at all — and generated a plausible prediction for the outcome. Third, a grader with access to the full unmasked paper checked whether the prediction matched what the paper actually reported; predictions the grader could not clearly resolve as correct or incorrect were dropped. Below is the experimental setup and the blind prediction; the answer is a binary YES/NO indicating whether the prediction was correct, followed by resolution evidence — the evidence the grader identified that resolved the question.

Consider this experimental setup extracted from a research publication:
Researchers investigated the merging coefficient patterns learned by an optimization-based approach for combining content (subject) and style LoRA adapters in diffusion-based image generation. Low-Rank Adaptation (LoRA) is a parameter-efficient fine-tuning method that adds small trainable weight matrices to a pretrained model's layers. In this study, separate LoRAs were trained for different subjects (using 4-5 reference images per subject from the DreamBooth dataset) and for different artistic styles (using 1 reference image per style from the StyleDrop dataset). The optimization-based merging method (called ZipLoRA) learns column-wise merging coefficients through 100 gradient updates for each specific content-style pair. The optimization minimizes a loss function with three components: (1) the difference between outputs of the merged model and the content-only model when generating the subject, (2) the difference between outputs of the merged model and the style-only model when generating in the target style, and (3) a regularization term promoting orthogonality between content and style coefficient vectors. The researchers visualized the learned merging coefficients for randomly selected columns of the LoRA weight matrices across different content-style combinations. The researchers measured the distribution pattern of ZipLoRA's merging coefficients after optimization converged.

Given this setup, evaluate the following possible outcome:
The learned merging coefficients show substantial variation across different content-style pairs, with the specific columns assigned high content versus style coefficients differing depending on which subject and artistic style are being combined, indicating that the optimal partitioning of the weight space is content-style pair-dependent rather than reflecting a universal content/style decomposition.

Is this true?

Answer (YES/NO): YES